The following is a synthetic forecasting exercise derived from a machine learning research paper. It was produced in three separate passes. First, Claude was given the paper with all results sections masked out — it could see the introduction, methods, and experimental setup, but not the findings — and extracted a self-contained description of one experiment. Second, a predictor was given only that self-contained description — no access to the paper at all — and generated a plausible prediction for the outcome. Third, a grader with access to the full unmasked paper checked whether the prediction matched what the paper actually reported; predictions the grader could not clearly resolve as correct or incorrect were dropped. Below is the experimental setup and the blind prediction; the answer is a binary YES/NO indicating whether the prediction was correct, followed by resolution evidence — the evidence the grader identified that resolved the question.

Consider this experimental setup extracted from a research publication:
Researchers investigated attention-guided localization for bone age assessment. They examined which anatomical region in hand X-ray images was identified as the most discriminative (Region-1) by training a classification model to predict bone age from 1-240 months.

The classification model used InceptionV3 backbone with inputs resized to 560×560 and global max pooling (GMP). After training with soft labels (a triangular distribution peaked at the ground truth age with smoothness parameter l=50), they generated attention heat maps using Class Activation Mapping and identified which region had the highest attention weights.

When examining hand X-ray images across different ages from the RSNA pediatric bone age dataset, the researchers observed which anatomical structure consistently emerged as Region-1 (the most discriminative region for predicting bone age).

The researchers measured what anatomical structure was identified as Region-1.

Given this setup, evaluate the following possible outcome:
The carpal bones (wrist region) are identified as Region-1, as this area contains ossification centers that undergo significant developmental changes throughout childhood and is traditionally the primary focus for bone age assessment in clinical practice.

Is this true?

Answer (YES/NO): YES